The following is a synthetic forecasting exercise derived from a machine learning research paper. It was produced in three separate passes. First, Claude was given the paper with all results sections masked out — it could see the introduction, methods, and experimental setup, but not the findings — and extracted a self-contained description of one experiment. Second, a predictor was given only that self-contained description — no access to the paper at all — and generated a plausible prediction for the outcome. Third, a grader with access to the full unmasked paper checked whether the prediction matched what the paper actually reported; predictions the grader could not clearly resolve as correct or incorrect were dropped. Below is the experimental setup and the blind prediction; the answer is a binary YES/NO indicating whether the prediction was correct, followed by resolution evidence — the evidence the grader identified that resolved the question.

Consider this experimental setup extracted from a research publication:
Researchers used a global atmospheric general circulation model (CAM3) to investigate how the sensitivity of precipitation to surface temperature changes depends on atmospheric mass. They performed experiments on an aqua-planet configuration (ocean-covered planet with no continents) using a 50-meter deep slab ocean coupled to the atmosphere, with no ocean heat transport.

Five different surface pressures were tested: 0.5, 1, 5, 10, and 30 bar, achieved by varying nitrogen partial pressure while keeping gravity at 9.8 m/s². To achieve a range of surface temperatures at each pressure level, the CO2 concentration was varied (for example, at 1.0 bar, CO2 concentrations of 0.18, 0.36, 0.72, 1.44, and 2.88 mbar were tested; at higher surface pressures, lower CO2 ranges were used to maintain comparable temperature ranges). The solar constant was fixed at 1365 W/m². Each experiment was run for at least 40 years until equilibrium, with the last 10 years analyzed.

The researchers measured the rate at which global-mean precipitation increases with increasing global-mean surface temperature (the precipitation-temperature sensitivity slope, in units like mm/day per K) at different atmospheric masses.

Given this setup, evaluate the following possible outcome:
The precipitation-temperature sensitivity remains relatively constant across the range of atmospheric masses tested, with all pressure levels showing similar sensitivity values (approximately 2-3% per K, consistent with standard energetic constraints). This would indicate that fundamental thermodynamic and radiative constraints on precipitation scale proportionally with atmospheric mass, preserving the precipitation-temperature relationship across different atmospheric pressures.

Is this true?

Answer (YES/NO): NO